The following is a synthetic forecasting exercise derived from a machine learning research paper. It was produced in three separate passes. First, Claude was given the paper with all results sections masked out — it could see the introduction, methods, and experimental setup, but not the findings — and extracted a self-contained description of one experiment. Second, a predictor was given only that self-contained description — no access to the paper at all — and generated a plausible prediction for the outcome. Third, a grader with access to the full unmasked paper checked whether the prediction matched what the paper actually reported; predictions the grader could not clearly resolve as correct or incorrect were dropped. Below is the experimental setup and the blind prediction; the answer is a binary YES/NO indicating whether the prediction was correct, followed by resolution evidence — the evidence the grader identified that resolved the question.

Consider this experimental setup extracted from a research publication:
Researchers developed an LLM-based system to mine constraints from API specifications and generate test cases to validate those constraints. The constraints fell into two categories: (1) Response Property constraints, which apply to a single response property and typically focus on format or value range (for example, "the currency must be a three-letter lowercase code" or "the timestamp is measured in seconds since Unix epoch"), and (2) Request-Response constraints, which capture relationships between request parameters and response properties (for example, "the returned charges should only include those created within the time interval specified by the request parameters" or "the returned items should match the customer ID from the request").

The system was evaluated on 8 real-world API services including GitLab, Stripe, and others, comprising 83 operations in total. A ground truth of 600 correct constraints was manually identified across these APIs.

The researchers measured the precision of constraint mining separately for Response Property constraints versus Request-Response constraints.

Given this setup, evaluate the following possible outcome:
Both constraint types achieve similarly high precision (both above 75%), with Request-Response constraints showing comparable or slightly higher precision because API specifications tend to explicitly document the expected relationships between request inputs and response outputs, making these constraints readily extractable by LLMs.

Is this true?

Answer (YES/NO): NO